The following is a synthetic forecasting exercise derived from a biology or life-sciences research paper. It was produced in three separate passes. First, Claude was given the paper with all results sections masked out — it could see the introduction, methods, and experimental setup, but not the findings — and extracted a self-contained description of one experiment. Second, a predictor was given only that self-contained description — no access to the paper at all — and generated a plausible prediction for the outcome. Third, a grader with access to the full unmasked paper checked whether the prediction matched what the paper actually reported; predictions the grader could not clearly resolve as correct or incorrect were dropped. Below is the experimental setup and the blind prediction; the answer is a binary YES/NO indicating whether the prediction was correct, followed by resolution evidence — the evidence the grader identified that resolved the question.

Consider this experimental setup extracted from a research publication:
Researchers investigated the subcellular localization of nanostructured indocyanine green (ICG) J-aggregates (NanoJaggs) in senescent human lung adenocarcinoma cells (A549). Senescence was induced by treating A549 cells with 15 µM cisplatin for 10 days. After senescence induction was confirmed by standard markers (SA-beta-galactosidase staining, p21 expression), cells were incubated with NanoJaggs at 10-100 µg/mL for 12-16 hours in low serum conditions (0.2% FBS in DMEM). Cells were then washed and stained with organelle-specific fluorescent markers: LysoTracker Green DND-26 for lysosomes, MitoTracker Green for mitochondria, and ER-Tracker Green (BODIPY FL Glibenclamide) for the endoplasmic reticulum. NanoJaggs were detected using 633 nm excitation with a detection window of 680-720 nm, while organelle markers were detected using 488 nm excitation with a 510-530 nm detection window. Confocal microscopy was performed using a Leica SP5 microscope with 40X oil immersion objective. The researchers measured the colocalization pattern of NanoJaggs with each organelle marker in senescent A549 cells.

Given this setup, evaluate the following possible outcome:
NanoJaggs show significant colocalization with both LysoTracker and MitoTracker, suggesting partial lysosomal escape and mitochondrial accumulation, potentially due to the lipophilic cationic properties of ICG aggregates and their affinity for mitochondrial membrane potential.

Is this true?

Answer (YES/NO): NO